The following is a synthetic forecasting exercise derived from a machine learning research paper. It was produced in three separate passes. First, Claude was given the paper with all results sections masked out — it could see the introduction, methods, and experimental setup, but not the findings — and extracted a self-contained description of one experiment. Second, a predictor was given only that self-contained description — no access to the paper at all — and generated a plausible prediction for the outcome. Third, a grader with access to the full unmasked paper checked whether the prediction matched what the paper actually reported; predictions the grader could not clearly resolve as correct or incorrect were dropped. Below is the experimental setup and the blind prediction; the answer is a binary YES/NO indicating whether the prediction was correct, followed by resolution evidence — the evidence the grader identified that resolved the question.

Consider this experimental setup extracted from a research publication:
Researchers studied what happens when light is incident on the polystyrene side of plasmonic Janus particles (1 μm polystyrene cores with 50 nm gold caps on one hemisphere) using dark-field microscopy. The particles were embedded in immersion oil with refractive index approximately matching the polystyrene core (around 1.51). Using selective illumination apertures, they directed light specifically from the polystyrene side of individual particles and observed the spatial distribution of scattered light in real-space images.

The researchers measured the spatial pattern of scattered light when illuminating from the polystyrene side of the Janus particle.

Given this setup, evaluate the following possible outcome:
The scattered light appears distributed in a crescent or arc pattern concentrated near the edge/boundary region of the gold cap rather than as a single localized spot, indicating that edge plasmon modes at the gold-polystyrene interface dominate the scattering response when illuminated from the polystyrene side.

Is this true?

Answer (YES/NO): NO